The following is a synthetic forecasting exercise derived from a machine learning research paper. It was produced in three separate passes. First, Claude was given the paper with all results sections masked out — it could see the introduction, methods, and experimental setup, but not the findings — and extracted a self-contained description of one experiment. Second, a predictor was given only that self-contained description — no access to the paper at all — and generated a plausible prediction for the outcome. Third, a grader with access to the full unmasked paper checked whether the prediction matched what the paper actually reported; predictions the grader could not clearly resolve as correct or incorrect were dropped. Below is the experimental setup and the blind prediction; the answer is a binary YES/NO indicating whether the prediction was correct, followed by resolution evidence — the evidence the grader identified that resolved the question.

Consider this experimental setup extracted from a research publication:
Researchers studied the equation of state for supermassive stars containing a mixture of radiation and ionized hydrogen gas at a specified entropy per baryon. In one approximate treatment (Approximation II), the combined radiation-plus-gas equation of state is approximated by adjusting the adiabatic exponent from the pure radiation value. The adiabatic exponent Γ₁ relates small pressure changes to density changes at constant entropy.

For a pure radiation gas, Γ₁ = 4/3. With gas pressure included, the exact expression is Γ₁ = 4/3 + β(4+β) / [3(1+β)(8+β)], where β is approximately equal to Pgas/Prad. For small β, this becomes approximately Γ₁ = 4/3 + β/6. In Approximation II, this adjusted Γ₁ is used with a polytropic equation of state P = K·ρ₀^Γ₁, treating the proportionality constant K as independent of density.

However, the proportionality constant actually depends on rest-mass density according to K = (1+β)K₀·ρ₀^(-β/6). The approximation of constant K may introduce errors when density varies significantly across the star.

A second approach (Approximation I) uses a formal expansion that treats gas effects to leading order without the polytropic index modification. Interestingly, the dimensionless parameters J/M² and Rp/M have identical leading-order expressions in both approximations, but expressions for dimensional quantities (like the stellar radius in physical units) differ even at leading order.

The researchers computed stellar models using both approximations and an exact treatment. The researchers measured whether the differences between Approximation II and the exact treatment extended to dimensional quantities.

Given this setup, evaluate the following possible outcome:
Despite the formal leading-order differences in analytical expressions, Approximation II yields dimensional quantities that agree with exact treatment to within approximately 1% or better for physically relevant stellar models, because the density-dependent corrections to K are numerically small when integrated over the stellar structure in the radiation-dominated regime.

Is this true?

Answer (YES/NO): NO